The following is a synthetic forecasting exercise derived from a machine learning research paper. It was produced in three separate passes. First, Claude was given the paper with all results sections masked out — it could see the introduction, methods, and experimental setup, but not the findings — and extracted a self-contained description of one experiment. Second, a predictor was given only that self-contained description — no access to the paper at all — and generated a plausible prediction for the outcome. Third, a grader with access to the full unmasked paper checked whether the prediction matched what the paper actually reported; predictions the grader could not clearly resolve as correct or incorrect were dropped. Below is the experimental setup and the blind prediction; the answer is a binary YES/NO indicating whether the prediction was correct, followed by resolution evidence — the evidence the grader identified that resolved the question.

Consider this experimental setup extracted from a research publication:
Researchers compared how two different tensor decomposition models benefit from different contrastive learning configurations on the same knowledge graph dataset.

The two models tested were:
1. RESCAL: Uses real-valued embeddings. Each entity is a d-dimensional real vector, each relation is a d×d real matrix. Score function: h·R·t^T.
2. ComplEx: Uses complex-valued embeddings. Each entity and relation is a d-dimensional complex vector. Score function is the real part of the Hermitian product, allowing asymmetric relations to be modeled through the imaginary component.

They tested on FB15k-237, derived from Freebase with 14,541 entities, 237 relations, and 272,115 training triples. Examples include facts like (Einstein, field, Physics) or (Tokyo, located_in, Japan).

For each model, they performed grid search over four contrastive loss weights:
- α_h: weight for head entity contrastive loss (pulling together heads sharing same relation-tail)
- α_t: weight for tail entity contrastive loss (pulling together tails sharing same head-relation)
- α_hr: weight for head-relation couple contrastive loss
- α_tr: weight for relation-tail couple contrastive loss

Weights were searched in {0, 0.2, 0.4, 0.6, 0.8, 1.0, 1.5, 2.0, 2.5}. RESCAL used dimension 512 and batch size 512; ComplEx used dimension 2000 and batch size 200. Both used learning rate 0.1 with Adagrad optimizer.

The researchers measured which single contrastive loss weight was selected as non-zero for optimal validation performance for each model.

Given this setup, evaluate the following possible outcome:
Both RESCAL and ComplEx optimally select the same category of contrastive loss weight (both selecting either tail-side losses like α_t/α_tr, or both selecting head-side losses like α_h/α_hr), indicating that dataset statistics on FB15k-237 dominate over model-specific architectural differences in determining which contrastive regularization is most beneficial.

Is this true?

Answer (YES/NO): NO